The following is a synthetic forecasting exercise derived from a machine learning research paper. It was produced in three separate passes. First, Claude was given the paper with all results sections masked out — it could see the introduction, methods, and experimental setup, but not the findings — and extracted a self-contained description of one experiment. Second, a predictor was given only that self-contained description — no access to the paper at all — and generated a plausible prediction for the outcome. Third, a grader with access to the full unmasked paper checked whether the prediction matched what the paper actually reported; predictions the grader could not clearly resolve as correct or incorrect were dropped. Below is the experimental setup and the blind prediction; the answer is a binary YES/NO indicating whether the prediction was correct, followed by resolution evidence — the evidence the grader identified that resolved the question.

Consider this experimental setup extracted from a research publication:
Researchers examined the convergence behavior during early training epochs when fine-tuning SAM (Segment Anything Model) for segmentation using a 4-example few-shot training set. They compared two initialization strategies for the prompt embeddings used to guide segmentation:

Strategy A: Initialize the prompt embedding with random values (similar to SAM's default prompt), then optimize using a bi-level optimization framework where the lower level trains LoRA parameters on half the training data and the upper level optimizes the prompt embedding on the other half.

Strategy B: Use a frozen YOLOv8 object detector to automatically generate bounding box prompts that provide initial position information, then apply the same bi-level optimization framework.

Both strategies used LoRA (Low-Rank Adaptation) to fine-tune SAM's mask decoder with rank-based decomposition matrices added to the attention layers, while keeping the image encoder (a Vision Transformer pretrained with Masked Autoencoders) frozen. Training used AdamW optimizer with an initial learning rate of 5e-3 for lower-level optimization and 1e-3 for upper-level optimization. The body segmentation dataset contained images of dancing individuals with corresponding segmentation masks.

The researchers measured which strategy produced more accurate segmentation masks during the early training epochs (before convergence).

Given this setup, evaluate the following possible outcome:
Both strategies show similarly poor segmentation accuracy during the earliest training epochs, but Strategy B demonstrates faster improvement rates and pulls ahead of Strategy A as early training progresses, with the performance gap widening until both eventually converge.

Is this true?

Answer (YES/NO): NO